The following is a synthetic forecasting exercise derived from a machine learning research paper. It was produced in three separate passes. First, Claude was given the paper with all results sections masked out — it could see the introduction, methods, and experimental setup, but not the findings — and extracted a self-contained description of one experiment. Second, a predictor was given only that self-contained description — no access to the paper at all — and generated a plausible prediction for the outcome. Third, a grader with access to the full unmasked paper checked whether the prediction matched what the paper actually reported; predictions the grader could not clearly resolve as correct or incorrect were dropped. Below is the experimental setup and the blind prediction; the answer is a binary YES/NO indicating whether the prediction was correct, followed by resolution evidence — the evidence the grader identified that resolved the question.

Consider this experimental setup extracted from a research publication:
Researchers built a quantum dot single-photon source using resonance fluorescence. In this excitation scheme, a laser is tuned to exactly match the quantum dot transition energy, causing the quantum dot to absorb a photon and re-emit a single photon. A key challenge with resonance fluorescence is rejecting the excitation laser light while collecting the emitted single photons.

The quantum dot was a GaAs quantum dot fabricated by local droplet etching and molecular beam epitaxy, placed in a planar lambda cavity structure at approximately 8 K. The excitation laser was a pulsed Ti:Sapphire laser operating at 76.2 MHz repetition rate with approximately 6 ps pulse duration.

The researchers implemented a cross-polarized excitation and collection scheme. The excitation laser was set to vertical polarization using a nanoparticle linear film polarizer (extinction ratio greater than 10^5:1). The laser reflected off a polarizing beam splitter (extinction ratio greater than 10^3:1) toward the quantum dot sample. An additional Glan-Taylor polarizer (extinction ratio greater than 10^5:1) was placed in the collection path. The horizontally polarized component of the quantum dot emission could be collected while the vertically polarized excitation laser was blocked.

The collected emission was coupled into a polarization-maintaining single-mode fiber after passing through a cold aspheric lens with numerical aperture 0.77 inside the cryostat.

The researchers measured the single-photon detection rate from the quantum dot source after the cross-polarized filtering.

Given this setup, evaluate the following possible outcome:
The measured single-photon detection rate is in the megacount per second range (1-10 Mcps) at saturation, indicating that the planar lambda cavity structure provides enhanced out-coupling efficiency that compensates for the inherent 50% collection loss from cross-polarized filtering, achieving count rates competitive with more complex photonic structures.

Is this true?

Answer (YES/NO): NO